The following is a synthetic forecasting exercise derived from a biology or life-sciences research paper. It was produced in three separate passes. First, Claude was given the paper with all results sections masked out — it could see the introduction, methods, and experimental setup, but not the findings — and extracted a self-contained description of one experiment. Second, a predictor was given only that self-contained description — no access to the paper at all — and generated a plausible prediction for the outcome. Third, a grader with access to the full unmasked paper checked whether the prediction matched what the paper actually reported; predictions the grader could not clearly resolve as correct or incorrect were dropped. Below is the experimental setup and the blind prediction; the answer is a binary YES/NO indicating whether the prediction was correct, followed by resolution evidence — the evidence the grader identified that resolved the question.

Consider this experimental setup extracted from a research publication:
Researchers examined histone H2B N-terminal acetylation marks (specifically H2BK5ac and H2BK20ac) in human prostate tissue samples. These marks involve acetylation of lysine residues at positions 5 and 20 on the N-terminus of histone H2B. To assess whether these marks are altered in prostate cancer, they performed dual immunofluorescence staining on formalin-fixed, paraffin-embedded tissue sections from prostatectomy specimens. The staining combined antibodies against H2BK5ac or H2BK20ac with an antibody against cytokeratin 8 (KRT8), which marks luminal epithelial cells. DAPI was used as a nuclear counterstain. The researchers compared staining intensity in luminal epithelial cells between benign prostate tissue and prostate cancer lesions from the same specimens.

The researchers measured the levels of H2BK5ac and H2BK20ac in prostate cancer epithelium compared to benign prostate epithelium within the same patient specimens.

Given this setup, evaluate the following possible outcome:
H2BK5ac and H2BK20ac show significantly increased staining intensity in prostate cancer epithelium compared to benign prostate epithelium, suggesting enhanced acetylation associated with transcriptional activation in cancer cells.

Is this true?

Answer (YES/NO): YES